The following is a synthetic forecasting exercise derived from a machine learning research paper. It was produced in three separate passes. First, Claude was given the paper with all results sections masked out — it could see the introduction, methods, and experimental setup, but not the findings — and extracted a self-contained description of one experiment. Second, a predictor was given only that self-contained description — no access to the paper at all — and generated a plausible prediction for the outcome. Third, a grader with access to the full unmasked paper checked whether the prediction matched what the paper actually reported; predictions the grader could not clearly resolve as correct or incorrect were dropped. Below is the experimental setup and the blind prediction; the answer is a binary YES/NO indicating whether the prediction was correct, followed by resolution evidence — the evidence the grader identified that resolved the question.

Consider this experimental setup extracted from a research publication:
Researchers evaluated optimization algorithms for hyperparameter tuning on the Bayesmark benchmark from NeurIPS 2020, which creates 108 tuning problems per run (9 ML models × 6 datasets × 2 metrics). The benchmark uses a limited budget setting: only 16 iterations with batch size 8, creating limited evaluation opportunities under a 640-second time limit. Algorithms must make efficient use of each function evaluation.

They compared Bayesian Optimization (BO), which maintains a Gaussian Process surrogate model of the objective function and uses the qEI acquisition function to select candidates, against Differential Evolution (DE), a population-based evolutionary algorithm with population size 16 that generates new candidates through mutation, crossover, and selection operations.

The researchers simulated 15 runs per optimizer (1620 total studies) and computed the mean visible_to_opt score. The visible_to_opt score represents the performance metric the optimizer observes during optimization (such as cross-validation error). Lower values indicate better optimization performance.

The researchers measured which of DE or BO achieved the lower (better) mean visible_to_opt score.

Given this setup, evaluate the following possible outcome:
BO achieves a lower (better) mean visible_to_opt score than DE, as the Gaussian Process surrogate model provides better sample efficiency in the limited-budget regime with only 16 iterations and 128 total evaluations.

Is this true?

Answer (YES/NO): NO